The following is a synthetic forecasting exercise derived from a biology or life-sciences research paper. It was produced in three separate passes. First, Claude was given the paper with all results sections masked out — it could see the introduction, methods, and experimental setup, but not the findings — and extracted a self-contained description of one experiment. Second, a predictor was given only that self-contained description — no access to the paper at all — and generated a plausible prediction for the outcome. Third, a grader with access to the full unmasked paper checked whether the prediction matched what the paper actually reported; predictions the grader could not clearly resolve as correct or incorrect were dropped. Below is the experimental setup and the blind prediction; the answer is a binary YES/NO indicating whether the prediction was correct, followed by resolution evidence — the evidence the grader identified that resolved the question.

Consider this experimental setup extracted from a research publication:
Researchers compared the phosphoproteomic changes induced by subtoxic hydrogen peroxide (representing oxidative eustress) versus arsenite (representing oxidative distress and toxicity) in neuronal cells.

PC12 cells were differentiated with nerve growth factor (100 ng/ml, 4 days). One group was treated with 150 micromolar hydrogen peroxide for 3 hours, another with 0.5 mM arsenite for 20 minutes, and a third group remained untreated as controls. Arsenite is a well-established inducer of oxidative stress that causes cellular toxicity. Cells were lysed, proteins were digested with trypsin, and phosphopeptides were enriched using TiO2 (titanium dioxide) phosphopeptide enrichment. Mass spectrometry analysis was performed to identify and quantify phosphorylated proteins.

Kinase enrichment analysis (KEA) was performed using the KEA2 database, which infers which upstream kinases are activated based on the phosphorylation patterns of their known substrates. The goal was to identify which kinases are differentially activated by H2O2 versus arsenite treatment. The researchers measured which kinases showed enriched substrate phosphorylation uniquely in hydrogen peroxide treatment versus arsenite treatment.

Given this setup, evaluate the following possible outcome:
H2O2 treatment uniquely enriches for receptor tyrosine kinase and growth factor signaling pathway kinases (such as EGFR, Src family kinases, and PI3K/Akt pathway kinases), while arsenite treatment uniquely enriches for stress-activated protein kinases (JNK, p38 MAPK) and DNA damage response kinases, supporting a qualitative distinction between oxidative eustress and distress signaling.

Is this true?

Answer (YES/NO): NO